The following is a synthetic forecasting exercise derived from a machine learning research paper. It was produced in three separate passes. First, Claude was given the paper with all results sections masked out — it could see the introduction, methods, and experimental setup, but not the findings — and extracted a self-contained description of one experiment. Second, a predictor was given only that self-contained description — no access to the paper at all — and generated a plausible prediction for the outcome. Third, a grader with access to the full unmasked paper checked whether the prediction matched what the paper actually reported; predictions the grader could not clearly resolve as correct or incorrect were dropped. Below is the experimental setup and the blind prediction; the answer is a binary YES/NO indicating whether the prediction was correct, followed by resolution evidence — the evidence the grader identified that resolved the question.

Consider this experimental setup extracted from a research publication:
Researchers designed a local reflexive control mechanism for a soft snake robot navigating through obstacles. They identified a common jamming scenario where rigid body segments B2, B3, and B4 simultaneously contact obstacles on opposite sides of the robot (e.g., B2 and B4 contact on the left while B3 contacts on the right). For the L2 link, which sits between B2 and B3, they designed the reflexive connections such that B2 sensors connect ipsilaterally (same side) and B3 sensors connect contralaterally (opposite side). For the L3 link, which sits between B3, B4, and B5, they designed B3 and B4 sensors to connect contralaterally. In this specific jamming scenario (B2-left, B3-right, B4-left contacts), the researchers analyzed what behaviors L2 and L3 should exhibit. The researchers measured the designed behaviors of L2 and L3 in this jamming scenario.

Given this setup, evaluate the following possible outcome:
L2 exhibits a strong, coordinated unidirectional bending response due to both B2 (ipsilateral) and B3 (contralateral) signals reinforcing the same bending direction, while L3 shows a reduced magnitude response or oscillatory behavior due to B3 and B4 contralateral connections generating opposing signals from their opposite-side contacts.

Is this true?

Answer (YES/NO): YES